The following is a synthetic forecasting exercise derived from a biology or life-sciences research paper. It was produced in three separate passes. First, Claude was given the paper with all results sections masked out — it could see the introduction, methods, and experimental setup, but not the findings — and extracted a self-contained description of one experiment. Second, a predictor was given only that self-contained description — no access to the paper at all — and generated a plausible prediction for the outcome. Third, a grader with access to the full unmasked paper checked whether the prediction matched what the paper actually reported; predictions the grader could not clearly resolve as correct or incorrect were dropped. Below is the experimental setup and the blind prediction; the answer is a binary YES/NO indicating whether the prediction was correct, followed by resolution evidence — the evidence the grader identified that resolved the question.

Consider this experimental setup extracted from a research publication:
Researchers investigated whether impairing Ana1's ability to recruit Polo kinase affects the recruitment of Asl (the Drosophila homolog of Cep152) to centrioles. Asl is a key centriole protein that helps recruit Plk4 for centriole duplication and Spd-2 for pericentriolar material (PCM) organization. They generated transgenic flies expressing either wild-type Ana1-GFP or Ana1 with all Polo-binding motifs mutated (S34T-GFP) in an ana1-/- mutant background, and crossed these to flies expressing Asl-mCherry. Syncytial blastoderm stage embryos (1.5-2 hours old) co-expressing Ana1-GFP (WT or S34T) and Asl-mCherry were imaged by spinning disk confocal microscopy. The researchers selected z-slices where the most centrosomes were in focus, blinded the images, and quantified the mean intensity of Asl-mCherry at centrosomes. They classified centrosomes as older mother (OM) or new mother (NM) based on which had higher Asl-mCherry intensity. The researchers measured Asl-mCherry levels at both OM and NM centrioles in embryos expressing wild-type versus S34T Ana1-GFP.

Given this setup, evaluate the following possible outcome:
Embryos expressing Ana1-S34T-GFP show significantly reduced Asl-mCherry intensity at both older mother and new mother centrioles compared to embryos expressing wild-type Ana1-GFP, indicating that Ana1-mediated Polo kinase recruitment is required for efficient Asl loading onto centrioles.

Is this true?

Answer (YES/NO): NO